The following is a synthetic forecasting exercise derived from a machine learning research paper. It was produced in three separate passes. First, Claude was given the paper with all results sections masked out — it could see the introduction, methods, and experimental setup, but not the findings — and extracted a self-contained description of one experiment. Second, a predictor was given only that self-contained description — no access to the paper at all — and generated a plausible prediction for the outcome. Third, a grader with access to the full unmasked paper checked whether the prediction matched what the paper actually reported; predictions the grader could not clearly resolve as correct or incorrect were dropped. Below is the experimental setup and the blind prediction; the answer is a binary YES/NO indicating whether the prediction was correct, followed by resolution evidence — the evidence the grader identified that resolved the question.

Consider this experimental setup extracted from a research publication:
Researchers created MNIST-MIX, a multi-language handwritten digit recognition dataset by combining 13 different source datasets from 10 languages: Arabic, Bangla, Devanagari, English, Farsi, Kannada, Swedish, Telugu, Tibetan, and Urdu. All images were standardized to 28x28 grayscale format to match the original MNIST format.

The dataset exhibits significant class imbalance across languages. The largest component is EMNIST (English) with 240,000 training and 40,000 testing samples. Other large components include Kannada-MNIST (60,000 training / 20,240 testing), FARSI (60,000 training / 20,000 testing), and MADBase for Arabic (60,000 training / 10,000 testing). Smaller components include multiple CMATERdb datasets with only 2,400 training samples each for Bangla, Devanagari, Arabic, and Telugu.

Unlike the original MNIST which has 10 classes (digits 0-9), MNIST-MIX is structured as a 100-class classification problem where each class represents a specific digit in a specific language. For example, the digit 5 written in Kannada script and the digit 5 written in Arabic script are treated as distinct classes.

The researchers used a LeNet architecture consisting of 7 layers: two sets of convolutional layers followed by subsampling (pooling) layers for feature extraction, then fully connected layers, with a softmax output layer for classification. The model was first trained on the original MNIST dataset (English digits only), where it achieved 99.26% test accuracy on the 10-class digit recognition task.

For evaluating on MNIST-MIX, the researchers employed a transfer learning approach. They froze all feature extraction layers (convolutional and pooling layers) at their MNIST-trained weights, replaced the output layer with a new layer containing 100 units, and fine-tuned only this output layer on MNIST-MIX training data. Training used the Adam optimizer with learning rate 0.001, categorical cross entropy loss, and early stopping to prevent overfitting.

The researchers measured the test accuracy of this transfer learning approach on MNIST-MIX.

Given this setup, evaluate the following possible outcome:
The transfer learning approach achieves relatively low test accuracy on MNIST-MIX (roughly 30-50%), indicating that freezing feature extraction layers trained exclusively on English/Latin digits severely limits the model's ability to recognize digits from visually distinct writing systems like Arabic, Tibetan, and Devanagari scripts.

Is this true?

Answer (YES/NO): NO